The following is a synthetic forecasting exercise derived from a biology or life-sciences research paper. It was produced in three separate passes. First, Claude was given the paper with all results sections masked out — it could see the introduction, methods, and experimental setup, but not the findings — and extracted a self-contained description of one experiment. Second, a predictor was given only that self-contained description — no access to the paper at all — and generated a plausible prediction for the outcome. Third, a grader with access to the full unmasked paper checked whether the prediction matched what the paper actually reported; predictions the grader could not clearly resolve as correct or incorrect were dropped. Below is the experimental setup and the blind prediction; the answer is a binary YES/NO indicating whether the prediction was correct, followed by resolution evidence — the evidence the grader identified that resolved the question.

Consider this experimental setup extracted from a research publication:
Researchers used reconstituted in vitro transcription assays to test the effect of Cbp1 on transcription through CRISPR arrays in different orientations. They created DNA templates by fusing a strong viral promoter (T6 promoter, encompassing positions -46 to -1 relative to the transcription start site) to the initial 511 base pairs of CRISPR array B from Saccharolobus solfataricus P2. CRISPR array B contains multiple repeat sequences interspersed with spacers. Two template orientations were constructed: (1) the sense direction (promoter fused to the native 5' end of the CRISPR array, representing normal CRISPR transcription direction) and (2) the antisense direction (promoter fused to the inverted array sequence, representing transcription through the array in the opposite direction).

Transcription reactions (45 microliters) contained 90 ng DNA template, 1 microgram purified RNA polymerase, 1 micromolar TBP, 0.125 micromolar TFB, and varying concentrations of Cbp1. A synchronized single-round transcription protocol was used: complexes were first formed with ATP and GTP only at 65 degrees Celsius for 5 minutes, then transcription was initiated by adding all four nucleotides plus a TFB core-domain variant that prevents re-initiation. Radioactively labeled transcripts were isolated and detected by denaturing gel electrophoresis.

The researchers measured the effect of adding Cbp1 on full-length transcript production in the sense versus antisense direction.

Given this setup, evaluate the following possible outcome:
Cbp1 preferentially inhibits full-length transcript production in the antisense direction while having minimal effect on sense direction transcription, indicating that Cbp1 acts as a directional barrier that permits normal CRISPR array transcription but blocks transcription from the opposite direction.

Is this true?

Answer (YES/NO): NO